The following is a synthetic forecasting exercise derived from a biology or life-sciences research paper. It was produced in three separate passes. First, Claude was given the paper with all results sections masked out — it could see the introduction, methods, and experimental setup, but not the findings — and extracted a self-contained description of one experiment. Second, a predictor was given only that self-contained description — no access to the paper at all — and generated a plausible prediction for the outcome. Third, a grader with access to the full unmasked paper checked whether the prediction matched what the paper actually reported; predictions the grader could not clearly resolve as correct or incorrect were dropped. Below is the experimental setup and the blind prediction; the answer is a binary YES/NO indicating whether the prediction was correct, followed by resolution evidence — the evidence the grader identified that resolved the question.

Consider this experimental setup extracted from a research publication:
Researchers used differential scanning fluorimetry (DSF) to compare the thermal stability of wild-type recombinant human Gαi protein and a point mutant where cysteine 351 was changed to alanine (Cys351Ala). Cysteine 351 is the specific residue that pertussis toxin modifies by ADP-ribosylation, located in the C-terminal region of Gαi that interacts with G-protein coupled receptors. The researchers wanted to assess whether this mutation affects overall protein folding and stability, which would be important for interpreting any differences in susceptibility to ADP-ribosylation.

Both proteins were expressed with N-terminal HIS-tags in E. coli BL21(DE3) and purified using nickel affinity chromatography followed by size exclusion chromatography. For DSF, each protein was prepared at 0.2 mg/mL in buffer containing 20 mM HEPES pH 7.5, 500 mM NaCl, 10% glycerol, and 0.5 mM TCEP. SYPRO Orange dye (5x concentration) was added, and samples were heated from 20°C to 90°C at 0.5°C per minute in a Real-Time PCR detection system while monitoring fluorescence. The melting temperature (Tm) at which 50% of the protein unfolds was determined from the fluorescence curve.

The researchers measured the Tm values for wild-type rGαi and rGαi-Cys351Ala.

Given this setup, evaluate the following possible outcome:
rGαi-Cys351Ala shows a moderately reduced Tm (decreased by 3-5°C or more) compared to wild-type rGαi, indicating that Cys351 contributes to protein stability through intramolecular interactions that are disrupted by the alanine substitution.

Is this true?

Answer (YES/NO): NO